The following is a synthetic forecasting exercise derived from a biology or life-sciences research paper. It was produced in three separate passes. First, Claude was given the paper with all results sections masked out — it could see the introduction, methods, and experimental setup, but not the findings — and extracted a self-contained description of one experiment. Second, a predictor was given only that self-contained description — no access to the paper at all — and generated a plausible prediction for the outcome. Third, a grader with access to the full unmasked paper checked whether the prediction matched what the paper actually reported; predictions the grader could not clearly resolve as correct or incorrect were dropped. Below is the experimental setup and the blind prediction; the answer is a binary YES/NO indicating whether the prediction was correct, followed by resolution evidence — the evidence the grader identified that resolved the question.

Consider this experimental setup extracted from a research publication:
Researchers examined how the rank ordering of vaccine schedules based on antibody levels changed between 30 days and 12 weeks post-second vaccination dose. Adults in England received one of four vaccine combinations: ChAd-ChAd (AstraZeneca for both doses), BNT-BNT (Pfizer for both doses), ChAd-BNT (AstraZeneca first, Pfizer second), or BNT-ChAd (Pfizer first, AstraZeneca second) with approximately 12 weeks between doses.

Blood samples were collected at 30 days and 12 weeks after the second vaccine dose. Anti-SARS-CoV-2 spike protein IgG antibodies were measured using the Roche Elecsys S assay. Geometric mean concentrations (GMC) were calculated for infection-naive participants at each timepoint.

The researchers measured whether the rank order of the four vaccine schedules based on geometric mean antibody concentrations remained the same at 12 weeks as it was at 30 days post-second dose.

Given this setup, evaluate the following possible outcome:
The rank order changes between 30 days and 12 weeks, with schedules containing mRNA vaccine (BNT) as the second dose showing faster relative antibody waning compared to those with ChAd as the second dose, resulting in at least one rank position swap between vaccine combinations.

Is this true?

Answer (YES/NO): NO